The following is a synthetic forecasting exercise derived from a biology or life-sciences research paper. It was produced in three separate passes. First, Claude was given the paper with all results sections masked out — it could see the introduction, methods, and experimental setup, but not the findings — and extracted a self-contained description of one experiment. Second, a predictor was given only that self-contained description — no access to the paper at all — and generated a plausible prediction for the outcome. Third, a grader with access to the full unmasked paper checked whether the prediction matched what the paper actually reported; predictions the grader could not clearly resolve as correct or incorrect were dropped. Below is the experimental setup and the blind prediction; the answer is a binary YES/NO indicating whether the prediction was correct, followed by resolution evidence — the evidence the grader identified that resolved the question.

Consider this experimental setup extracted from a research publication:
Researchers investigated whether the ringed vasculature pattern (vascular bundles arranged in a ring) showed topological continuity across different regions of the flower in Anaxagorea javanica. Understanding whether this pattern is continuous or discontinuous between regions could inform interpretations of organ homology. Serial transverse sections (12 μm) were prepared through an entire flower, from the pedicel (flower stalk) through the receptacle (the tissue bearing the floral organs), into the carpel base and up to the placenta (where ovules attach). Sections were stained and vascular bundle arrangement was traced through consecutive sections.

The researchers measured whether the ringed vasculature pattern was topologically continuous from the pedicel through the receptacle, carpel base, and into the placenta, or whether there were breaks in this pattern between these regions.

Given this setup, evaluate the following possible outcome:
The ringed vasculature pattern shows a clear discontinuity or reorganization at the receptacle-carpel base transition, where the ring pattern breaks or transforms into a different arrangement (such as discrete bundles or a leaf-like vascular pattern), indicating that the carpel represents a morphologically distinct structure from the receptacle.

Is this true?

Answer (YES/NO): NO